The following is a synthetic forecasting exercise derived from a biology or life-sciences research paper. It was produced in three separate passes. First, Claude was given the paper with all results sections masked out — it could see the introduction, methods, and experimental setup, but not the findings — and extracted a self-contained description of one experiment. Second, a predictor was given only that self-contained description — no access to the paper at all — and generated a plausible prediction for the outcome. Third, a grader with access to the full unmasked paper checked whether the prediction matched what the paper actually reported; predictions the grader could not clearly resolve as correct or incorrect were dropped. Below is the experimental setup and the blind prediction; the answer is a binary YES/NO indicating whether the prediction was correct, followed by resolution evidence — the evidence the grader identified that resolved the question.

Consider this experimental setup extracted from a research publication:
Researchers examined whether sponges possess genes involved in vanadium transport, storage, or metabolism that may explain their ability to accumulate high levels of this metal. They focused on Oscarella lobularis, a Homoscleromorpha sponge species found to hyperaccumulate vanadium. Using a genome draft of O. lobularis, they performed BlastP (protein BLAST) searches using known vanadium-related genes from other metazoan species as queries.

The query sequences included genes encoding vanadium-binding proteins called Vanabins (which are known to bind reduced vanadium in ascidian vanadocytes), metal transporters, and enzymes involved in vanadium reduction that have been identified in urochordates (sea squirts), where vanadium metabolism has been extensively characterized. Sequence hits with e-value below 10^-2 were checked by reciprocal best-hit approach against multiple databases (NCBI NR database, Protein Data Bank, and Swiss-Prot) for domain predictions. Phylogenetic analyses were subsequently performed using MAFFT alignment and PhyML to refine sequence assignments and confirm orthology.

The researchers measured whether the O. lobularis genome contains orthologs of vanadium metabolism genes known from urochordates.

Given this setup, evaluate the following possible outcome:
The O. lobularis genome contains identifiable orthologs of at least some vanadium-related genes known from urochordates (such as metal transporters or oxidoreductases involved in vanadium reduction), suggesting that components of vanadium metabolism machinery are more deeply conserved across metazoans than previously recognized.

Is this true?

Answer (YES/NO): NO